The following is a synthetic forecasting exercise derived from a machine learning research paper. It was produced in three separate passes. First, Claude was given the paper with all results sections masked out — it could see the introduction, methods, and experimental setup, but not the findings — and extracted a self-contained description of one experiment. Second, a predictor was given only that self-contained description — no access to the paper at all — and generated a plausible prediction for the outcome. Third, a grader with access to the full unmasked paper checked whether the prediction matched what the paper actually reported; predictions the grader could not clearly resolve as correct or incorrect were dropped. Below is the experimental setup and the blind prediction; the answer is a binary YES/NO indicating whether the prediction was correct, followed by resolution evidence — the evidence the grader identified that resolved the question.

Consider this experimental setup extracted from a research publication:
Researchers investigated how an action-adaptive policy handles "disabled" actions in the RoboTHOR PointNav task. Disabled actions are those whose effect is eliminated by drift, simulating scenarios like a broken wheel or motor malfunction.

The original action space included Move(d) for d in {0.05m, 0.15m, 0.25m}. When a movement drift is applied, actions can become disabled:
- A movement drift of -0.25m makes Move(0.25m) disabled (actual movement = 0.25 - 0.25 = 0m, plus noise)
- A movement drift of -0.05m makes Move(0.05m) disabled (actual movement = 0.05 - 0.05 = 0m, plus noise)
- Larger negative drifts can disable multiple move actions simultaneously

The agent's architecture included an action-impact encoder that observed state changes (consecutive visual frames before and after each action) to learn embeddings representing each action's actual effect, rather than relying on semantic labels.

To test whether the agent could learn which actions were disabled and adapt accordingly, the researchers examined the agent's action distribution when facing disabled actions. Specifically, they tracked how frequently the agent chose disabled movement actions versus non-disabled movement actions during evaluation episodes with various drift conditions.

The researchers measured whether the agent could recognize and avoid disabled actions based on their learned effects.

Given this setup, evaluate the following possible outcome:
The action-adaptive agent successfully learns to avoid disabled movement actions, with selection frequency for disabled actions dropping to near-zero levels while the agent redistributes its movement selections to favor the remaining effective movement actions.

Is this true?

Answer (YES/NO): NO